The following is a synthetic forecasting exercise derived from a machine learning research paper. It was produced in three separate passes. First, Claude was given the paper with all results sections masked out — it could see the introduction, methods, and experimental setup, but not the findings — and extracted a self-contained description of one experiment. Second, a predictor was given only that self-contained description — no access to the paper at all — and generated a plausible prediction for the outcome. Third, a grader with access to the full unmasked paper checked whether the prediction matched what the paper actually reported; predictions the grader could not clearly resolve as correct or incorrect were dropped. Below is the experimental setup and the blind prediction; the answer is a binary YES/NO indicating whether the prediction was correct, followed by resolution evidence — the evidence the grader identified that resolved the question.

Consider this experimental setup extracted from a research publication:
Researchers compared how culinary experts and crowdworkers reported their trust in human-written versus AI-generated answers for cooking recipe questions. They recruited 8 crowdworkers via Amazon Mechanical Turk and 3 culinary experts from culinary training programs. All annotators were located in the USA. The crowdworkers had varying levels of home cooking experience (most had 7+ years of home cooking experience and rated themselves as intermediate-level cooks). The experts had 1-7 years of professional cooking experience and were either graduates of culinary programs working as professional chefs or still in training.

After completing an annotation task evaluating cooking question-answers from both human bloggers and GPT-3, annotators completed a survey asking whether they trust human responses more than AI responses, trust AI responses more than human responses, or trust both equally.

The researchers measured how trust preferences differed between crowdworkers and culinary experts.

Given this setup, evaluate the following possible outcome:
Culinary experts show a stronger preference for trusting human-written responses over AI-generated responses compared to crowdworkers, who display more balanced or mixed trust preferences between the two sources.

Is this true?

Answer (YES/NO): YES